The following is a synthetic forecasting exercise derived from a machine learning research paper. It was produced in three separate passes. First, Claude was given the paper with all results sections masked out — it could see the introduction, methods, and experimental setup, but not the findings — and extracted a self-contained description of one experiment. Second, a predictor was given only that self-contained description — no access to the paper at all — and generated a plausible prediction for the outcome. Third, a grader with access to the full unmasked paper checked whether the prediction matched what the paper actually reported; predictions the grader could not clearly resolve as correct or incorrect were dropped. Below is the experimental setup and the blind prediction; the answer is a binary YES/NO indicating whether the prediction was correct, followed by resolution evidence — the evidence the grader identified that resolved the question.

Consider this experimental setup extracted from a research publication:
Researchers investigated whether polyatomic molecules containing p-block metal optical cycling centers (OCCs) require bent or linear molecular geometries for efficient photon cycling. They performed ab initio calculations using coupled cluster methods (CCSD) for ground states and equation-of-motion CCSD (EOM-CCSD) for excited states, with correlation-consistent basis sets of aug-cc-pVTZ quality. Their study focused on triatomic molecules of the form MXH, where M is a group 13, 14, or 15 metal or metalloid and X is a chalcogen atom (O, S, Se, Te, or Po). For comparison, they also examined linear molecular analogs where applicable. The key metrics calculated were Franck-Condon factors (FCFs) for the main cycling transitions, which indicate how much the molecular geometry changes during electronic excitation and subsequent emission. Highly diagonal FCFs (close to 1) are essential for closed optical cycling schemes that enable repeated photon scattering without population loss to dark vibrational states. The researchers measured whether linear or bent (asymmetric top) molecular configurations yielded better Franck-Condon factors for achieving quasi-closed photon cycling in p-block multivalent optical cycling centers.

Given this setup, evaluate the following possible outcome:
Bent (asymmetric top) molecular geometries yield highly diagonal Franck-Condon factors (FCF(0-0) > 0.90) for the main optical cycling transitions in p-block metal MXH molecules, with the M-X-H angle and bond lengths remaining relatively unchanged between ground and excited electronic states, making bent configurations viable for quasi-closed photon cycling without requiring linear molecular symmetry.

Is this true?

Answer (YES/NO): NO